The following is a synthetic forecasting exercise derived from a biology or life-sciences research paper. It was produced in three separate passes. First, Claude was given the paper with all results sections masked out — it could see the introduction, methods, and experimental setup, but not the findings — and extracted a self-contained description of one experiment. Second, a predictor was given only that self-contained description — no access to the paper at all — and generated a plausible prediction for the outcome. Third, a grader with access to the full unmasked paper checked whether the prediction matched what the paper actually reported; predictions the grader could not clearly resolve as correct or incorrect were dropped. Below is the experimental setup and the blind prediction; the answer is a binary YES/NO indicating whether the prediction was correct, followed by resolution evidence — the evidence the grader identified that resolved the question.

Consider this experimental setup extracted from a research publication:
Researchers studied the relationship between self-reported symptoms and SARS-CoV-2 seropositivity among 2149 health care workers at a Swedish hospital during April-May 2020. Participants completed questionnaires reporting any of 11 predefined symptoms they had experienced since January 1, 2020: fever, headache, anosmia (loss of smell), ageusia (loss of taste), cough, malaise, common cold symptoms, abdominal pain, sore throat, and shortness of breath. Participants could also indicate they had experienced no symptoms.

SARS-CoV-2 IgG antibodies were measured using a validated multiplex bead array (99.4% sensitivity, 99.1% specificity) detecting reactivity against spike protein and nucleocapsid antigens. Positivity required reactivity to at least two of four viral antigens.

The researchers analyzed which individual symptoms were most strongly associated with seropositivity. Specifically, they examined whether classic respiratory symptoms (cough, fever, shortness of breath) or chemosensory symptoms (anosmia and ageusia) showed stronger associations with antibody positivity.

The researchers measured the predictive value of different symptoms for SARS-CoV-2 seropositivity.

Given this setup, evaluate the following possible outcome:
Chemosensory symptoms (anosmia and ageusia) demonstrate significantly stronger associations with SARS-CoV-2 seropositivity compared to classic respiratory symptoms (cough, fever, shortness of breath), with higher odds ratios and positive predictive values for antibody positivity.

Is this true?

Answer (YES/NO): YES